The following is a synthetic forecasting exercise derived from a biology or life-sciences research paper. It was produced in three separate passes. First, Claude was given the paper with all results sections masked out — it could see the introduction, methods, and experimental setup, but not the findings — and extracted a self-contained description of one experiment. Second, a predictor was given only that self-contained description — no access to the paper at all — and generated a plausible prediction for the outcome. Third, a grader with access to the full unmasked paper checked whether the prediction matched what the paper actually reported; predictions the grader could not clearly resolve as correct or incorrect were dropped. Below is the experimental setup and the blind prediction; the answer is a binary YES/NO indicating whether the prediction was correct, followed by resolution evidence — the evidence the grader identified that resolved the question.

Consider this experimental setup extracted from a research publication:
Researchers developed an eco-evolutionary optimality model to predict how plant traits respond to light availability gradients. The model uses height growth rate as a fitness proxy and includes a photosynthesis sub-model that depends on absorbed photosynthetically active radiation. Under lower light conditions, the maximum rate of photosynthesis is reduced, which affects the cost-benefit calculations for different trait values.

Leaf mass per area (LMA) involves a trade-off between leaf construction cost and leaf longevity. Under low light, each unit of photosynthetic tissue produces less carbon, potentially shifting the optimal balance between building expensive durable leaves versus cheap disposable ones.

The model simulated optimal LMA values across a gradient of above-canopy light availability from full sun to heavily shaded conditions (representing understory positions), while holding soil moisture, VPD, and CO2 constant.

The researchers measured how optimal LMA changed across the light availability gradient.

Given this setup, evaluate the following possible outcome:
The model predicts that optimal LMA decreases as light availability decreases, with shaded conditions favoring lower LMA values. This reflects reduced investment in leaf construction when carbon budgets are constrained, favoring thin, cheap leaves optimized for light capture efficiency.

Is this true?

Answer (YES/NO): NO